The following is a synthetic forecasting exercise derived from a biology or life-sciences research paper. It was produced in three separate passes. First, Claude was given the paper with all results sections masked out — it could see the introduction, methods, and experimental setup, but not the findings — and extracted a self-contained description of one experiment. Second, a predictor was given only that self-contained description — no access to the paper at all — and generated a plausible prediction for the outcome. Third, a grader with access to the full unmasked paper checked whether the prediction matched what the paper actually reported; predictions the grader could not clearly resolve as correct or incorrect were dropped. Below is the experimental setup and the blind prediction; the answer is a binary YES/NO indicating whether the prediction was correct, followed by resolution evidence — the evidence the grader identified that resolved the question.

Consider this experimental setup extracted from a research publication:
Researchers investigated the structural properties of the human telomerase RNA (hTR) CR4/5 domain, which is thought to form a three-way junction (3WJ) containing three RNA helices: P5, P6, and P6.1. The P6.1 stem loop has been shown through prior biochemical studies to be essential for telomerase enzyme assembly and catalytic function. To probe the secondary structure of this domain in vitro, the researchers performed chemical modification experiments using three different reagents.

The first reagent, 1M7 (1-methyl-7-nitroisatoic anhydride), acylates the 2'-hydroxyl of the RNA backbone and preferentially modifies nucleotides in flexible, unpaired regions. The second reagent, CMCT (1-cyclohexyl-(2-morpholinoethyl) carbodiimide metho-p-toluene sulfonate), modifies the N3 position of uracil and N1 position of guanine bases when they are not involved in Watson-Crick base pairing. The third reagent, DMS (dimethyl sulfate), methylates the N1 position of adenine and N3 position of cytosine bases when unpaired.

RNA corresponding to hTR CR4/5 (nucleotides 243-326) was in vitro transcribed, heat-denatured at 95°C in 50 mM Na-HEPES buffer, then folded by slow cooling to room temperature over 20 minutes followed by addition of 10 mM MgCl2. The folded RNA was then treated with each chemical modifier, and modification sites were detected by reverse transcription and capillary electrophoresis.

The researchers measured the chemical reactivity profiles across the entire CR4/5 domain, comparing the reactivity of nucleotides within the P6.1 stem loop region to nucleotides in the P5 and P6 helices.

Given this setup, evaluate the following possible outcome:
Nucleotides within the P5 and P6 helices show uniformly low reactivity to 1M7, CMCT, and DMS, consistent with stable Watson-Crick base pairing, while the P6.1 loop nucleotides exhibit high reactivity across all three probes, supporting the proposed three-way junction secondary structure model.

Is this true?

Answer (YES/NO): NO